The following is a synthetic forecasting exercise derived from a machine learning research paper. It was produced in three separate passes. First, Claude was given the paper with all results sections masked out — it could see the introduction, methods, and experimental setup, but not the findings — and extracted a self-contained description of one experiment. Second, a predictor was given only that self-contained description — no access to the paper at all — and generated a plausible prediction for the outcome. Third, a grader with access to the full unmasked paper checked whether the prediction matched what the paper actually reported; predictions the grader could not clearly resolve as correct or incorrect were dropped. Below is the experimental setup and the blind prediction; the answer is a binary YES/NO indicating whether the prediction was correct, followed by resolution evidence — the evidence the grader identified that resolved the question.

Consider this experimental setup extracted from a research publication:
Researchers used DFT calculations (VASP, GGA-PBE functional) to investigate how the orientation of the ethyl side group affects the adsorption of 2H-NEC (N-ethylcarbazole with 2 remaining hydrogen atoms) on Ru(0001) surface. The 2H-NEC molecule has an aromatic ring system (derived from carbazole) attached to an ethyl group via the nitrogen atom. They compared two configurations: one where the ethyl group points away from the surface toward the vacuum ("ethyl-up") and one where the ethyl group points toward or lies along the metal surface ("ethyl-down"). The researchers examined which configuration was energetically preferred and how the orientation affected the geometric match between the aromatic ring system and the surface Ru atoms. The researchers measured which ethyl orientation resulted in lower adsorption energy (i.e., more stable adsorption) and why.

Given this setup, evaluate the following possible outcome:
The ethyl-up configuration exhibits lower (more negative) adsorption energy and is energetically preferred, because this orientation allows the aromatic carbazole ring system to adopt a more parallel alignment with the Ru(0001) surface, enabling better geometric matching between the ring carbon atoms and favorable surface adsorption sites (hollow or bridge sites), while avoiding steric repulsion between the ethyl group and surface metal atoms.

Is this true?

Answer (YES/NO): YES